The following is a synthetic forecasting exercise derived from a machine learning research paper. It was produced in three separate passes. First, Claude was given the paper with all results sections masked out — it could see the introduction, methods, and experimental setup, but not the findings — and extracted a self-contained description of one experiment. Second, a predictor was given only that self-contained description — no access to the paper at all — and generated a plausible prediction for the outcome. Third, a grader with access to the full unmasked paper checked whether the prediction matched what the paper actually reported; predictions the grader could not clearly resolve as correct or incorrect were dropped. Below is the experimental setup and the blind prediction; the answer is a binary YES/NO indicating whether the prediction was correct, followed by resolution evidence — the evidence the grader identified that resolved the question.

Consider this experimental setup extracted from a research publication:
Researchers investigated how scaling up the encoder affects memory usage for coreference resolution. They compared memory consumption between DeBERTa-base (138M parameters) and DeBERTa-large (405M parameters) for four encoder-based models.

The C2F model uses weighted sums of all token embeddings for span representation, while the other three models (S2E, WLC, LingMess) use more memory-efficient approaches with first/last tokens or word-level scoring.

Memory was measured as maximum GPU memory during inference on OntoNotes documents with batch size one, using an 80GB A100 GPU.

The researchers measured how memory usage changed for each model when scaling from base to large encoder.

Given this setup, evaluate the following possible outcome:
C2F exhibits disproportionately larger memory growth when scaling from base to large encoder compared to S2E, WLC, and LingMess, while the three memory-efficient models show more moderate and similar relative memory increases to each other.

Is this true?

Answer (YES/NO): NO